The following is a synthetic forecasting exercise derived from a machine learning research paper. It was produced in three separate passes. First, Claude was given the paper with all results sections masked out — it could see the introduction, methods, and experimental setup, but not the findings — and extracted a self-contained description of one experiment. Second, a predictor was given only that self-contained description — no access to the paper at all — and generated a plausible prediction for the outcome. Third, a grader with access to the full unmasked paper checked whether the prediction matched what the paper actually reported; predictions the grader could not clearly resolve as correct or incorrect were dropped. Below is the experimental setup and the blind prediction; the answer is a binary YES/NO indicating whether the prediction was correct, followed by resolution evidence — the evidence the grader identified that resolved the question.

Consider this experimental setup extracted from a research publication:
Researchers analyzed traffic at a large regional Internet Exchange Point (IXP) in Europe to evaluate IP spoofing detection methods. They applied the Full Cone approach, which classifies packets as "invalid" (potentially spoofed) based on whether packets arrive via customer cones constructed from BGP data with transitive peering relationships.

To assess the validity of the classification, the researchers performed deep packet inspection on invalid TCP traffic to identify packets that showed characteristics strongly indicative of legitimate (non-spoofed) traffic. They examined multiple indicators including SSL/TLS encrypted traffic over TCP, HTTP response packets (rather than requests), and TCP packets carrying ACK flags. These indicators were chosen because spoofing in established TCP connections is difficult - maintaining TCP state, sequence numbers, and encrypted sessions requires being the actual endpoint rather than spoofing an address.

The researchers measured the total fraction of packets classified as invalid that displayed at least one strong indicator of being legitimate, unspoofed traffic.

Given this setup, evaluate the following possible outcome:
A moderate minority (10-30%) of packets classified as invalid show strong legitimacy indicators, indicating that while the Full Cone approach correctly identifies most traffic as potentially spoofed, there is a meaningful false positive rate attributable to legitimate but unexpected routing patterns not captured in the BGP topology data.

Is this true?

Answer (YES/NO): NO